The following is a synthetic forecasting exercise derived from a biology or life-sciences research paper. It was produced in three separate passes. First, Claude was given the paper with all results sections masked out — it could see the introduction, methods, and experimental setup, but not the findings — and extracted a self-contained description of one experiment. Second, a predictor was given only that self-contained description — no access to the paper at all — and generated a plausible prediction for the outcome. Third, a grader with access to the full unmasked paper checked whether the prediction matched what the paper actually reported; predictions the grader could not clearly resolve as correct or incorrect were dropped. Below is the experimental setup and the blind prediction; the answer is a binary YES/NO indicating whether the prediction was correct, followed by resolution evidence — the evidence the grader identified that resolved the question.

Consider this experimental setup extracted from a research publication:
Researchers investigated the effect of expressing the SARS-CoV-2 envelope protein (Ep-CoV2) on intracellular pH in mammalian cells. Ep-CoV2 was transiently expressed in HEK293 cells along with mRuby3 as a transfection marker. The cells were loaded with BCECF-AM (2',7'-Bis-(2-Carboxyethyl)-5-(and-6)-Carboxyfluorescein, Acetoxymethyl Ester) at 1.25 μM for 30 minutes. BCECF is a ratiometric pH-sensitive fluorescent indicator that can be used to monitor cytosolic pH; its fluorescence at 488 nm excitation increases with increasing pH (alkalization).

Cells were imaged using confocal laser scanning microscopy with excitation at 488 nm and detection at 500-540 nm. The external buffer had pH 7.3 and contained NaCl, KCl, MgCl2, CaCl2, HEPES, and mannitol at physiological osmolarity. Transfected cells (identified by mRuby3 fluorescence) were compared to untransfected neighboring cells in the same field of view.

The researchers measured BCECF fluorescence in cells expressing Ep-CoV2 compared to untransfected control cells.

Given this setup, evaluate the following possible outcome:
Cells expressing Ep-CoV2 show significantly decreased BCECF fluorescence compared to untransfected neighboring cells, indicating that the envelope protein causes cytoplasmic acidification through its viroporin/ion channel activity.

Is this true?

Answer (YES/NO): NO